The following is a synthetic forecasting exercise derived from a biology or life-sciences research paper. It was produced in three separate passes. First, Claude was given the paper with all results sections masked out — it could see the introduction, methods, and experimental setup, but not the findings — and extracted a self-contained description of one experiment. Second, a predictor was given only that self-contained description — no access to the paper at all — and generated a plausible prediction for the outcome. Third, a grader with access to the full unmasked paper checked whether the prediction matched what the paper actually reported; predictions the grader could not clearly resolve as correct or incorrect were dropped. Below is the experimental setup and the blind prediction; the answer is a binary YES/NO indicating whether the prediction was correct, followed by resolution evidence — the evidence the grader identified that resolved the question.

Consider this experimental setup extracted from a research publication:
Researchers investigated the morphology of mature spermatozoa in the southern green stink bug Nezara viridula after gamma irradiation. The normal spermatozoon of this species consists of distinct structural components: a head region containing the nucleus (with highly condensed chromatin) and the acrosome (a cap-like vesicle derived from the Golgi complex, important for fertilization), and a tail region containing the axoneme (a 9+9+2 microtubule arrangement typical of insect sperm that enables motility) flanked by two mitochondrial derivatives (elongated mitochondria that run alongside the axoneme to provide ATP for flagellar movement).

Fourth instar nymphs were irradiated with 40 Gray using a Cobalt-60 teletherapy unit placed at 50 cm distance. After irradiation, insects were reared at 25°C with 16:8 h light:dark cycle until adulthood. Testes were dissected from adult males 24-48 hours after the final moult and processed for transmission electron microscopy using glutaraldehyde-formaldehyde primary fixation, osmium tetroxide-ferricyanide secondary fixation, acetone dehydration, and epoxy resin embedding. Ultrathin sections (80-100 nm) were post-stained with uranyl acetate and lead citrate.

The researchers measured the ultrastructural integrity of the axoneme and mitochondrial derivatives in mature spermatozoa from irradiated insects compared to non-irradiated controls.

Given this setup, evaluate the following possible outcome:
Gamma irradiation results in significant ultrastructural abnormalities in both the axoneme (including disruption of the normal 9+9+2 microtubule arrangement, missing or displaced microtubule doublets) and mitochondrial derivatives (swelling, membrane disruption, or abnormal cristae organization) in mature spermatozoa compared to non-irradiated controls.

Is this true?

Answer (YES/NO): NO